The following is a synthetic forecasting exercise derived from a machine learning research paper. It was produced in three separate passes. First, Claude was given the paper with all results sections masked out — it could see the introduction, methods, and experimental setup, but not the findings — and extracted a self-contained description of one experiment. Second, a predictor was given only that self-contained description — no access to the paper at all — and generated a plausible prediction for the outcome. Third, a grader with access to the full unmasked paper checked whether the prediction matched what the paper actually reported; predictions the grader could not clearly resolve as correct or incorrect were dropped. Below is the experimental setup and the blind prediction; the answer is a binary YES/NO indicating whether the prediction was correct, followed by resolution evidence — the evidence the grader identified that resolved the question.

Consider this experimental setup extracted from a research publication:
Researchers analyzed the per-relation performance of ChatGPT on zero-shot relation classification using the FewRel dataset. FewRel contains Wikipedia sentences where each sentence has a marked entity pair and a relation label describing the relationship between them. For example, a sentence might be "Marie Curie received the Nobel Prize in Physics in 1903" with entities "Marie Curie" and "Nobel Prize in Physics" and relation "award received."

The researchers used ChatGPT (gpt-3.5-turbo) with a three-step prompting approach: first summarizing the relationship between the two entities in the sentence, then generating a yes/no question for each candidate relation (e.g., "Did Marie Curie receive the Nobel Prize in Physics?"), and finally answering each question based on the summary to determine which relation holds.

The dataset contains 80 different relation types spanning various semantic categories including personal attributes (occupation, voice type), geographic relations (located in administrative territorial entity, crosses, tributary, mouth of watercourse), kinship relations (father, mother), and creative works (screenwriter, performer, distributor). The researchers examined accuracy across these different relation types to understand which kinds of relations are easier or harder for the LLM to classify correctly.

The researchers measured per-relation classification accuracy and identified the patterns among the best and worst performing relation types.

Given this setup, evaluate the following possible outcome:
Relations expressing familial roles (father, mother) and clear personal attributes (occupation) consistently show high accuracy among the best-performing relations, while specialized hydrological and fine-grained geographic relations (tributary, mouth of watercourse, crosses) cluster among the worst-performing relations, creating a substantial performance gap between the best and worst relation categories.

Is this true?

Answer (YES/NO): NO